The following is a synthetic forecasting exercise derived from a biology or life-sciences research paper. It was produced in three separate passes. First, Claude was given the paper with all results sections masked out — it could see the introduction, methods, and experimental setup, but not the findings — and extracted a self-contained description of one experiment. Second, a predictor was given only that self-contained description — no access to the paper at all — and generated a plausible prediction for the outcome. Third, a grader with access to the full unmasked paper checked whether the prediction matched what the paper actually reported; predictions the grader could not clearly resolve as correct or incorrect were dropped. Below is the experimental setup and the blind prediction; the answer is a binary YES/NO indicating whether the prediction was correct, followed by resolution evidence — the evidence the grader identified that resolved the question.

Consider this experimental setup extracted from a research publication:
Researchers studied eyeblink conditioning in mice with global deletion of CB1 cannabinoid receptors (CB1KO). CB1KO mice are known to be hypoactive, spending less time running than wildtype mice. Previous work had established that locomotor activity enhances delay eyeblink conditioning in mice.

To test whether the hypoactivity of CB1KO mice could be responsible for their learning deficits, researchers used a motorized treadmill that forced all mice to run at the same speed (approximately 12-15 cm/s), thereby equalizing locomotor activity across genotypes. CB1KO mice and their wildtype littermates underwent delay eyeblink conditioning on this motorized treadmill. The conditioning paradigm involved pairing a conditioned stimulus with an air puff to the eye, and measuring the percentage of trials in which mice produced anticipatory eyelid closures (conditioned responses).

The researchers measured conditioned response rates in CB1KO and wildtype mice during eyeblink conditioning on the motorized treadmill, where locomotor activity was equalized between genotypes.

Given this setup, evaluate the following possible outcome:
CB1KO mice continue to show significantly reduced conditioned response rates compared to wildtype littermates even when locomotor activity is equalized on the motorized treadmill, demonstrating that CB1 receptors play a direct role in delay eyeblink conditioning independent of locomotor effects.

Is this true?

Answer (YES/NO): NO